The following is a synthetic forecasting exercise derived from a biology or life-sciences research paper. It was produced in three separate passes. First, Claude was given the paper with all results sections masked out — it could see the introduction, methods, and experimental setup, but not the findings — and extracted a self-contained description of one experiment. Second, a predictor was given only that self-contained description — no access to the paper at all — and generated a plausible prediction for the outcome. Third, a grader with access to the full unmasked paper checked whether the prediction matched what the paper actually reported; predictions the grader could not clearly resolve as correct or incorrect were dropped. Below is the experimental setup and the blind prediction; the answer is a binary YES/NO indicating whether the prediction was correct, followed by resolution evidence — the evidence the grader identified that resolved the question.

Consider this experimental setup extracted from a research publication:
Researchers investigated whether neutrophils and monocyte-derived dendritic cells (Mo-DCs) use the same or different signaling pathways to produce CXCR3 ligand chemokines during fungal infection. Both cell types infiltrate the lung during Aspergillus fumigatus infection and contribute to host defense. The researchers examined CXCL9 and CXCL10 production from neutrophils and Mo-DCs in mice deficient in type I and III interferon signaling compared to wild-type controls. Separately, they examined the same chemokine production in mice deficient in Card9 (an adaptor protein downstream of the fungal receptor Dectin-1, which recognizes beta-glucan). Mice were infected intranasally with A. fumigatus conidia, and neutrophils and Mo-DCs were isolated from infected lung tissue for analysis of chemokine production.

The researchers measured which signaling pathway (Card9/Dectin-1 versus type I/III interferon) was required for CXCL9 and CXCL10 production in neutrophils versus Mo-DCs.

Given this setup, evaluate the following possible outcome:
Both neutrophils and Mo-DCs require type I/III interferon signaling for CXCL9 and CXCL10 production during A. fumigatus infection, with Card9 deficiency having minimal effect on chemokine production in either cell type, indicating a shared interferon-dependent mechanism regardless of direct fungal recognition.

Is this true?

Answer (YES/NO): NO